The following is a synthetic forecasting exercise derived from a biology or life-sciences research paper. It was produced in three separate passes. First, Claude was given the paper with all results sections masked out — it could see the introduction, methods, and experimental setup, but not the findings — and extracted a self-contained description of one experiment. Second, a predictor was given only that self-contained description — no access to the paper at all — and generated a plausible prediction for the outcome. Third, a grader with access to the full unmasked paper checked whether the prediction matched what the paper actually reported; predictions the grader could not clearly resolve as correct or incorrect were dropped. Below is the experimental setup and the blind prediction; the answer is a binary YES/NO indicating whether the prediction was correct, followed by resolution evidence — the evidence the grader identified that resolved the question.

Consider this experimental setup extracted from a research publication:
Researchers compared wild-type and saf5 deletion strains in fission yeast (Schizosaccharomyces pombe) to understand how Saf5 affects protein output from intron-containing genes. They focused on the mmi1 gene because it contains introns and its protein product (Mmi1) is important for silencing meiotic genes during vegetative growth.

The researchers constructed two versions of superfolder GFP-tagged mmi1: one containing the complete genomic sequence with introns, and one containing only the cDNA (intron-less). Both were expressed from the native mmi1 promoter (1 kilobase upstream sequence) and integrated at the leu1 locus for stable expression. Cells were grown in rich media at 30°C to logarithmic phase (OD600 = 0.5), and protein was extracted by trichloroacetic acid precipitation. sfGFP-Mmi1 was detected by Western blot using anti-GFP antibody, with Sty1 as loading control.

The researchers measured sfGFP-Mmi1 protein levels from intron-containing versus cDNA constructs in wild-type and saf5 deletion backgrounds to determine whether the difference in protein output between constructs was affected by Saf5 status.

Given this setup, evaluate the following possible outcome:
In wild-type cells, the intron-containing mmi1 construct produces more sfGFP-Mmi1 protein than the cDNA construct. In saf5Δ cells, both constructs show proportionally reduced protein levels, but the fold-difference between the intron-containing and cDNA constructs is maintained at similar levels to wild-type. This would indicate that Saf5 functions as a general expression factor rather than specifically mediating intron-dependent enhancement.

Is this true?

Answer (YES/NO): NO